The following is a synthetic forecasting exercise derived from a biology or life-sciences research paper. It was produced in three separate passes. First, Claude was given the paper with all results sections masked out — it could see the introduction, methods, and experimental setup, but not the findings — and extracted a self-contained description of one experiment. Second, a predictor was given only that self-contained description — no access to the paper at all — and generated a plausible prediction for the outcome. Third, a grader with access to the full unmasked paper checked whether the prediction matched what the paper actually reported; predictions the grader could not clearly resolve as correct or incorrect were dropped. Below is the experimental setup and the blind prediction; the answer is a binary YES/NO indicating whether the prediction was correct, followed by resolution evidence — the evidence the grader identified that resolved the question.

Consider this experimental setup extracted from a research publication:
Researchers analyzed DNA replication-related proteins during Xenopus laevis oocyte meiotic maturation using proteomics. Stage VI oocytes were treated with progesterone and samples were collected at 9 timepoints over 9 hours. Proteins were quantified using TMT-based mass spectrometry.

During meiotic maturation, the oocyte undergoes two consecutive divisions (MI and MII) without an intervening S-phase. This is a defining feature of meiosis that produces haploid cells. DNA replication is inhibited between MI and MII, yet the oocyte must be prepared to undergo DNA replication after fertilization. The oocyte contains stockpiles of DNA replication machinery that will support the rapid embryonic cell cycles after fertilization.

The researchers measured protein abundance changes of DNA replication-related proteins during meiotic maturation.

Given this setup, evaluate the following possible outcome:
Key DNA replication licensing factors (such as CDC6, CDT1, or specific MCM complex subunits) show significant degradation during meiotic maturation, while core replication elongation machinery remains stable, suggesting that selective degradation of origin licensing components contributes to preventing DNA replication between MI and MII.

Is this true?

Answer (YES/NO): NO